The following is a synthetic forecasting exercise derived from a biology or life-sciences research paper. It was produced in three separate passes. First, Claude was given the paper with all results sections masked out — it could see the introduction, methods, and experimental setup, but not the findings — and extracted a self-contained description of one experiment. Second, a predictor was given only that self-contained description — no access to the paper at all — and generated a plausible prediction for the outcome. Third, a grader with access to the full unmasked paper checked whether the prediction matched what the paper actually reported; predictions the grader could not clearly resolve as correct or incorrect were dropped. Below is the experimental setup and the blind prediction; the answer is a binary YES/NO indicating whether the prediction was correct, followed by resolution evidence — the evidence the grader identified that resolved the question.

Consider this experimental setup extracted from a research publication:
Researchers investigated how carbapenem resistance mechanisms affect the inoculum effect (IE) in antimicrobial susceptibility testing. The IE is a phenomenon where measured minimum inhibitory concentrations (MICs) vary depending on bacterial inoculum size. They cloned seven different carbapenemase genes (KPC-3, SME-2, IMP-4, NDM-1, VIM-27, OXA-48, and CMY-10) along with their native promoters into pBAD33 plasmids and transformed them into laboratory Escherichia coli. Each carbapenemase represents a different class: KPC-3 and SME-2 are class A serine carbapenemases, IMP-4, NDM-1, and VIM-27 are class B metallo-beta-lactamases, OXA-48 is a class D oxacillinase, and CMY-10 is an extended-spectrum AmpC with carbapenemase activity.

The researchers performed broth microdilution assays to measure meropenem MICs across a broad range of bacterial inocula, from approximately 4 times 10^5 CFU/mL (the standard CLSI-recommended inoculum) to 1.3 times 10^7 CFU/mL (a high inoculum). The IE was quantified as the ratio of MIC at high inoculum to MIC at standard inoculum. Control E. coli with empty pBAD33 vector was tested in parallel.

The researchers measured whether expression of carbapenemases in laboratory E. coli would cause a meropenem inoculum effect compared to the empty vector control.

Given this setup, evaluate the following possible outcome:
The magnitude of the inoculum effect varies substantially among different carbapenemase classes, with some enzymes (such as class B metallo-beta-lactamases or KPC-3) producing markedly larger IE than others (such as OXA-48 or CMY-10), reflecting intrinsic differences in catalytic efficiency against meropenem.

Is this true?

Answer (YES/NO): NO